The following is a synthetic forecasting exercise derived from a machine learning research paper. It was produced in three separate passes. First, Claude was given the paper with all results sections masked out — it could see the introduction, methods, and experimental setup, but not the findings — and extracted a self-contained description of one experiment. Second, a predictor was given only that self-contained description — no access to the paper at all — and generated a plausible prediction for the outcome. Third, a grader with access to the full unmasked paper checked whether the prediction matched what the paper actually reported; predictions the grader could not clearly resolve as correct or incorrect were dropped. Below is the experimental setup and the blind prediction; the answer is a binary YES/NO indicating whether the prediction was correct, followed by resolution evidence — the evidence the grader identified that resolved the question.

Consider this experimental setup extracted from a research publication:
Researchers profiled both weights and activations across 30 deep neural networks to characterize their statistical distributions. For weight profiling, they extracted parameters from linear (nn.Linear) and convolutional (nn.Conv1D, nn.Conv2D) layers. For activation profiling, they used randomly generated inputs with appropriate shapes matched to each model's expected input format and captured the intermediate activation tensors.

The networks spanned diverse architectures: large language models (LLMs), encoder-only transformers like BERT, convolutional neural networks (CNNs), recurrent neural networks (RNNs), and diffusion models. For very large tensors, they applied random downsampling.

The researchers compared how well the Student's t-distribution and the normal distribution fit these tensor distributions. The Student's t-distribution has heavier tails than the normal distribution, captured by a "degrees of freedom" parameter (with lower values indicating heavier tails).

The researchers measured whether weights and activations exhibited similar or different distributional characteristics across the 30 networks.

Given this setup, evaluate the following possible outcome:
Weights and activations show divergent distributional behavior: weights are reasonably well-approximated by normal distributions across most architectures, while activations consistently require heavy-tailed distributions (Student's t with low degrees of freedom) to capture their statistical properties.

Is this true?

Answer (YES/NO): NO